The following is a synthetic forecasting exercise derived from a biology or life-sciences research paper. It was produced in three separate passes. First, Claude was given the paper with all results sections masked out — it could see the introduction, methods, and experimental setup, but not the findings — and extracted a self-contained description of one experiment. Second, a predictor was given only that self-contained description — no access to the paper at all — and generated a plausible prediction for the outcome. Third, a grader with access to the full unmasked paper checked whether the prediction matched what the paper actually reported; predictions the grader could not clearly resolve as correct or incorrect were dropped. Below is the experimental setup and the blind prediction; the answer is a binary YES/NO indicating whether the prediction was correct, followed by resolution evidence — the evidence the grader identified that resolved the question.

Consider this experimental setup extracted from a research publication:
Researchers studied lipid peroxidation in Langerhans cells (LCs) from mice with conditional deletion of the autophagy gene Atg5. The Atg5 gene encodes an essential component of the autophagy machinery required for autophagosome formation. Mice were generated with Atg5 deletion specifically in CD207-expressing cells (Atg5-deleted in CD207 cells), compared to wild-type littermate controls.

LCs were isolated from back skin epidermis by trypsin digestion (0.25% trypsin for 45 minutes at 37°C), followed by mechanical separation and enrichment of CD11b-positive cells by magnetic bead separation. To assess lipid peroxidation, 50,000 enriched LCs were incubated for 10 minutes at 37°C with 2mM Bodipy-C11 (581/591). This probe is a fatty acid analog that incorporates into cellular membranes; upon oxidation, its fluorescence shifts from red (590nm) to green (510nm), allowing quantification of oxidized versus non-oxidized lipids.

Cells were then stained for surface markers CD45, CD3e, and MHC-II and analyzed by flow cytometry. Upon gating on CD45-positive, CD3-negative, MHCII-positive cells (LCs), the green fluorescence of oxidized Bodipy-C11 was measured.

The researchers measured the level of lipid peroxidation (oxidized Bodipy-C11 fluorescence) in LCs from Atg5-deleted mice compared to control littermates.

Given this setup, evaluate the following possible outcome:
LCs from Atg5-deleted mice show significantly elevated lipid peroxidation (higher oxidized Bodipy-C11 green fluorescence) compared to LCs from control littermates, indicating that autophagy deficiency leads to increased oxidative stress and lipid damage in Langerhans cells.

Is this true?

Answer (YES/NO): YES